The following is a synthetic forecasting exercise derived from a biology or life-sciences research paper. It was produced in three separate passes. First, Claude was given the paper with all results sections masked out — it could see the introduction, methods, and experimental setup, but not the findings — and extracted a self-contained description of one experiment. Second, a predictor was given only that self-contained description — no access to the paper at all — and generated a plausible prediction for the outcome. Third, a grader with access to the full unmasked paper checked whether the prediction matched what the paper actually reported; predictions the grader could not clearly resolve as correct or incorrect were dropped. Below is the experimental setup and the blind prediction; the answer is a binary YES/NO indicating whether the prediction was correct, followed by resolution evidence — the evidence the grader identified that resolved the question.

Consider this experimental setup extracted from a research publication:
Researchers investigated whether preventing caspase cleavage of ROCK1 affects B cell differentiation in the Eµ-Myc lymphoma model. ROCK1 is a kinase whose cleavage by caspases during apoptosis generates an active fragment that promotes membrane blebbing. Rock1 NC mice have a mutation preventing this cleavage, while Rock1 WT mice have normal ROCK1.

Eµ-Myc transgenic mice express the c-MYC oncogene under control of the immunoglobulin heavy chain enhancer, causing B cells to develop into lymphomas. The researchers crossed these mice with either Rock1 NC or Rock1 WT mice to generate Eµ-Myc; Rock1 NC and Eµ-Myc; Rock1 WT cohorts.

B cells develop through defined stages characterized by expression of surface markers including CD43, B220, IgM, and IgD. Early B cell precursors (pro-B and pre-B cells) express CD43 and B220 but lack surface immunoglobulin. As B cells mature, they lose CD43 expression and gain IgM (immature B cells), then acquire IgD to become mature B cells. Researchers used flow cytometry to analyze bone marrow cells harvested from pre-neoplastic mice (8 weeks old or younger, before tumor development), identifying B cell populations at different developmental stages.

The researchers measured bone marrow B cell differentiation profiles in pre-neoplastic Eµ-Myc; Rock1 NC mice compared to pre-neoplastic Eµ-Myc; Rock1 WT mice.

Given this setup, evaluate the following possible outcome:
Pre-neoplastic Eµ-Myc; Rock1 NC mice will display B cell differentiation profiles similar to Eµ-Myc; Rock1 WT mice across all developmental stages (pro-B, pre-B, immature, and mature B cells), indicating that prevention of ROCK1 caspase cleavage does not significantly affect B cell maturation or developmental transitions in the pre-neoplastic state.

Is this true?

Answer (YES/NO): YES